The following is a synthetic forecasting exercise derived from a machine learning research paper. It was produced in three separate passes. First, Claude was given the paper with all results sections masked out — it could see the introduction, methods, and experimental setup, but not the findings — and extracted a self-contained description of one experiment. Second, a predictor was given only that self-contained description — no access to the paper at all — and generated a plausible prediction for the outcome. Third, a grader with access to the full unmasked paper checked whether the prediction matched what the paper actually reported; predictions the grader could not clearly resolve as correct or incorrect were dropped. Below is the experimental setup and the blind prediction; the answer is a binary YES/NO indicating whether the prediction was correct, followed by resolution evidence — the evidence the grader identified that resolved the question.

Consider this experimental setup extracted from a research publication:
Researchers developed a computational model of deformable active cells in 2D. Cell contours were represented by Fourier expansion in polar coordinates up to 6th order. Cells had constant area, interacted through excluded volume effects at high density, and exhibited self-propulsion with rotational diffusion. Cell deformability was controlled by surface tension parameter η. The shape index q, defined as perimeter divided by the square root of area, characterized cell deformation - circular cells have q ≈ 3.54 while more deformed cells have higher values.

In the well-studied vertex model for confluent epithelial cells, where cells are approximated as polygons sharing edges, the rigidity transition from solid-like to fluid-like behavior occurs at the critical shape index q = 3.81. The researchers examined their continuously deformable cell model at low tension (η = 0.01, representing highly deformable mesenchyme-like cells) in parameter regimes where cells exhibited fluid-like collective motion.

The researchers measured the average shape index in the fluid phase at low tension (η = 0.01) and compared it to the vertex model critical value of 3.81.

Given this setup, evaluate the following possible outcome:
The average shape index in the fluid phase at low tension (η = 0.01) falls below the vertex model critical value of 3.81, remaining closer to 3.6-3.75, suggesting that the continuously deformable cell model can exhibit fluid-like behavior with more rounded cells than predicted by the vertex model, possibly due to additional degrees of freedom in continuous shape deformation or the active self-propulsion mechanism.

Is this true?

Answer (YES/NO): NO